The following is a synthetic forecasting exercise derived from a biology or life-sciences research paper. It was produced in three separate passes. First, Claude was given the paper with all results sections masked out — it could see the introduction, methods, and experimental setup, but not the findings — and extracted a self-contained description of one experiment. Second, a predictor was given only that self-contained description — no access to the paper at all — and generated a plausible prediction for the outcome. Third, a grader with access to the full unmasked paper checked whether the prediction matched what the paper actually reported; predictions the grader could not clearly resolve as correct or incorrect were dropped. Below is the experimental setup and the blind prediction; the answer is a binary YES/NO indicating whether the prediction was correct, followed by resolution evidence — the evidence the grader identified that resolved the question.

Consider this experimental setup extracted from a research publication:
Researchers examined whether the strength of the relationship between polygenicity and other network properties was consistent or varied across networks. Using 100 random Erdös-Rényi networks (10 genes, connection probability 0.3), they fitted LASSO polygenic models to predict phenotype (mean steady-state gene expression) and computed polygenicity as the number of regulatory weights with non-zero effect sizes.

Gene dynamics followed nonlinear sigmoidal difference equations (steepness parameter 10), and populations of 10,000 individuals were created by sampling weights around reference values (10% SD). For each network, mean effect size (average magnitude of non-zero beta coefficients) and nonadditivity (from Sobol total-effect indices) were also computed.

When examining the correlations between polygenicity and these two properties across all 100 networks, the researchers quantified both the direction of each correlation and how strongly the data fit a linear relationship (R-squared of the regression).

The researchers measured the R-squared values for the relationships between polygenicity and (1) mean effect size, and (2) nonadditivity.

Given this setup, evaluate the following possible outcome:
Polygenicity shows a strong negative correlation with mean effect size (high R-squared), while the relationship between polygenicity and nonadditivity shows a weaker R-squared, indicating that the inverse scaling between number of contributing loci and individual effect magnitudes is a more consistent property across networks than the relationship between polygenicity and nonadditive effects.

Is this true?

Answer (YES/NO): NO